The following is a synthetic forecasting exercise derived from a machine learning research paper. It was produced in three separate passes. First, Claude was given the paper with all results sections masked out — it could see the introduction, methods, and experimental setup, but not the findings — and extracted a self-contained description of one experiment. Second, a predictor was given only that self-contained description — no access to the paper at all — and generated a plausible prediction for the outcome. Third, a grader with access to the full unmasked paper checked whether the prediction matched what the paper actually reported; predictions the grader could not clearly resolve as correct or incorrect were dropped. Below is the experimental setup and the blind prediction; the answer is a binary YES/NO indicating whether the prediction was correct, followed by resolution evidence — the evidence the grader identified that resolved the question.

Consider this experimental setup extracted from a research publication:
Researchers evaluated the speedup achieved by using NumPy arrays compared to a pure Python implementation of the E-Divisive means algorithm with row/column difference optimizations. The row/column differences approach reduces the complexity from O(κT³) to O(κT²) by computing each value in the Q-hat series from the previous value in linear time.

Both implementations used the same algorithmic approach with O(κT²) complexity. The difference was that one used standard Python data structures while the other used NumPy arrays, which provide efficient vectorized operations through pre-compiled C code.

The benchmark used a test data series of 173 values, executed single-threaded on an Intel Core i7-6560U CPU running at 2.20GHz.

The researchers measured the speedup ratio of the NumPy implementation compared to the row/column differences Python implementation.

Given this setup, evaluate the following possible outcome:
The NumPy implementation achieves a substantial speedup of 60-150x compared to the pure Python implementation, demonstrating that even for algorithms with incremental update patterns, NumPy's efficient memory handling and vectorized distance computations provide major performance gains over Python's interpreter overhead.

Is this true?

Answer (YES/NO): NO